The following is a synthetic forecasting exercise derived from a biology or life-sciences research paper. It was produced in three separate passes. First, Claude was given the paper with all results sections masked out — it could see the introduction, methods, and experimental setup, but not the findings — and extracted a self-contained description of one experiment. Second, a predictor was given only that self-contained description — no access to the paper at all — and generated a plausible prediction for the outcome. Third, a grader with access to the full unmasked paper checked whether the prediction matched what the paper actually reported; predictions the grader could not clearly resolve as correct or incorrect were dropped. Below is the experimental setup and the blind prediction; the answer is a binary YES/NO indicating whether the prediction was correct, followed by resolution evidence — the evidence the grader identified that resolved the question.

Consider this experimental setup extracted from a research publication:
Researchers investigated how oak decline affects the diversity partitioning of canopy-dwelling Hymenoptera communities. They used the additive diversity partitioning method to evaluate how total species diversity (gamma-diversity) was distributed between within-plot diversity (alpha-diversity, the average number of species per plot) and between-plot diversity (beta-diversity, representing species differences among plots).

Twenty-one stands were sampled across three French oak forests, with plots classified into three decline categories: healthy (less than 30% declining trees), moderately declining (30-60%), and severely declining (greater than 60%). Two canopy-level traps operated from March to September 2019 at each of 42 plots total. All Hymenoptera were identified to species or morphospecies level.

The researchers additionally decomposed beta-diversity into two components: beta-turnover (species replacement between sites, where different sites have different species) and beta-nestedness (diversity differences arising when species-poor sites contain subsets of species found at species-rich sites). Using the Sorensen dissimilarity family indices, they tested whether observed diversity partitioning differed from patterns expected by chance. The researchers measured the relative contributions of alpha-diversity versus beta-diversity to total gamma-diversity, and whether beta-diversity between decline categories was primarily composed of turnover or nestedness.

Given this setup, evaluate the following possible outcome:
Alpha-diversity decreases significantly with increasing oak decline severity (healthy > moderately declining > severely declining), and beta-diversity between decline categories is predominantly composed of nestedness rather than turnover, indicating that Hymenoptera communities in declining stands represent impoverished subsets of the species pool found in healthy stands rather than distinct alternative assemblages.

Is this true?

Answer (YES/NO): NO